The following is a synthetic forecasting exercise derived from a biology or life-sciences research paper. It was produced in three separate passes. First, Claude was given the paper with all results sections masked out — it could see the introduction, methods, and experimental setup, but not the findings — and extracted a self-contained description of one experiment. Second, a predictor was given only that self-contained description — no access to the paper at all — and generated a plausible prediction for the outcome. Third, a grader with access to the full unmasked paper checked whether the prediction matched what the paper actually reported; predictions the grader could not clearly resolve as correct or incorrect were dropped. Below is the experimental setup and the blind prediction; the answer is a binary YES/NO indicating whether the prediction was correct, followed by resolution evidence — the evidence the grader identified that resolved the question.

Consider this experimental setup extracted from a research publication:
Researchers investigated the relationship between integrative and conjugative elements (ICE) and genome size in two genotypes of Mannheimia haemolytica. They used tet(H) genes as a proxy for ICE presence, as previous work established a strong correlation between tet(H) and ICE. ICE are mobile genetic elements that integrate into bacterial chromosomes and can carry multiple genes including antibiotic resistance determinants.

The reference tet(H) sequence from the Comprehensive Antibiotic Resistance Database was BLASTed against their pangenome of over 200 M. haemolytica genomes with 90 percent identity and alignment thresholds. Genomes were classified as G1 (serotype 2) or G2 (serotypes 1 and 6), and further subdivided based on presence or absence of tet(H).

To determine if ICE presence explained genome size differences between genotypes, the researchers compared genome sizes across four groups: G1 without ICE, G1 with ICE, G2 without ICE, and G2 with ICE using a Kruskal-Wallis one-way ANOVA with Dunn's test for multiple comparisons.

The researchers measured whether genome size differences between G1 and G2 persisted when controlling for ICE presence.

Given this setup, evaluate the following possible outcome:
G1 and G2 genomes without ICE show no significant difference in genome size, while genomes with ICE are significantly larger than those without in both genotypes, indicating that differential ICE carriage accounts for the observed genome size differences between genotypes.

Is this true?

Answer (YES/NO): NO